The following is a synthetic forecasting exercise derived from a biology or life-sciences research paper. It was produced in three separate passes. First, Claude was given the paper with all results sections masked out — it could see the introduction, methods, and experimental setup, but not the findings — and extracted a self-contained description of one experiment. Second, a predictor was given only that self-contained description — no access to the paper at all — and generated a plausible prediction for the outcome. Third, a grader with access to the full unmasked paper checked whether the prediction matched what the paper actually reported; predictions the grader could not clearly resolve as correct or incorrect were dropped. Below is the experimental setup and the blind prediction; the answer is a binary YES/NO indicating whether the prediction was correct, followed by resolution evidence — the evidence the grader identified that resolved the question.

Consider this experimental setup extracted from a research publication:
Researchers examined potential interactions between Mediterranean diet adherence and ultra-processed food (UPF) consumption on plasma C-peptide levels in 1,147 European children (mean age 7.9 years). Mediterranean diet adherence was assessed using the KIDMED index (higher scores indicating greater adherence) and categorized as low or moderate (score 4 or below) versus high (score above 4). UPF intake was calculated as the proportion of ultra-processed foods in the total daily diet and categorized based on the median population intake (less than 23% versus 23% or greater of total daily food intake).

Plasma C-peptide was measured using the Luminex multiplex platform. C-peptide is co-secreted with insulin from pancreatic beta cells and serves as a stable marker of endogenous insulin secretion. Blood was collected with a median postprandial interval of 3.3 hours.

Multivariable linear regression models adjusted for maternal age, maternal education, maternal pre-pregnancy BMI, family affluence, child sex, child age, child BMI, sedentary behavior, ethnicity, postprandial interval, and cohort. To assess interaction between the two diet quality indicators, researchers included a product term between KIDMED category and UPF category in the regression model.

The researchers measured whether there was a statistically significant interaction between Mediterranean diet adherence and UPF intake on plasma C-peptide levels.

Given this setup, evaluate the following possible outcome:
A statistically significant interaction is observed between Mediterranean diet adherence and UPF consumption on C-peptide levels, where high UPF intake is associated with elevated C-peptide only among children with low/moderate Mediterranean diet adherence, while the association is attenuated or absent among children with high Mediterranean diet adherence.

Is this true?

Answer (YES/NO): NO